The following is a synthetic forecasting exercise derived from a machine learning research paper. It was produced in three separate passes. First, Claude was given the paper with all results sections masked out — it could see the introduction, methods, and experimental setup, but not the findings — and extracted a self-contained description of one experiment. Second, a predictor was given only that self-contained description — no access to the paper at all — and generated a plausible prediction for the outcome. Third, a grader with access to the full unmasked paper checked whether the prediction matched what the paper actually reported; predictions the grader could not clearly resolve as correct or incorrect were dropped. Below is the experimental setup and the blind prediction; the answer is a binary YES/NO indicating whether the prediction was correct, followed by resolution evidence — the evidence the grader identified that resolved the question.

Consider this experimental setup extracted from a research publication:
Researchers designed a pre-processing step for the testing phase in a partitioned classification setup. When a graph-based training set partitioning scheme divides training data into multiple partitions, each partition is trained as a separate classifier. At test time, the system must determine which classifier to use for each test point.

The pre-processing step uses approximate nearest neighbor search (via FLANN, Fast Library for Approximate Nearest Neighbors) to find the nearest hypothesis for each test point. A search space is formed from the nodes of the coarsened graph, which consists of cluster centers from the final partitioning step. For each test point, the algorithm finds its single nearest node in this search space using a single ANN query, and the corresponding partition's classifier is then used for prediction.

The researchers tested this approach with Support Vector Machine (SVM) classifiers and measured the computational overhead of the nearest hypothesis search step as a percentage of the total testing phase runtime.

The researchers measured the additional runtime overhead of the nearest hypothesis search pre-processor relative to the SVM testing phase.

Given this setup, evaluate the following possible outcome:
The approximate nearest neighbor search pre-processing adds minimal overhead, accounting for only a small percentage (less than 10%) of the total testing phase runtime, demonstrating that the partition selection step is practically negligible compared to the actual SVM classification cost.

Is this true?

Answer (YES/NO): YES